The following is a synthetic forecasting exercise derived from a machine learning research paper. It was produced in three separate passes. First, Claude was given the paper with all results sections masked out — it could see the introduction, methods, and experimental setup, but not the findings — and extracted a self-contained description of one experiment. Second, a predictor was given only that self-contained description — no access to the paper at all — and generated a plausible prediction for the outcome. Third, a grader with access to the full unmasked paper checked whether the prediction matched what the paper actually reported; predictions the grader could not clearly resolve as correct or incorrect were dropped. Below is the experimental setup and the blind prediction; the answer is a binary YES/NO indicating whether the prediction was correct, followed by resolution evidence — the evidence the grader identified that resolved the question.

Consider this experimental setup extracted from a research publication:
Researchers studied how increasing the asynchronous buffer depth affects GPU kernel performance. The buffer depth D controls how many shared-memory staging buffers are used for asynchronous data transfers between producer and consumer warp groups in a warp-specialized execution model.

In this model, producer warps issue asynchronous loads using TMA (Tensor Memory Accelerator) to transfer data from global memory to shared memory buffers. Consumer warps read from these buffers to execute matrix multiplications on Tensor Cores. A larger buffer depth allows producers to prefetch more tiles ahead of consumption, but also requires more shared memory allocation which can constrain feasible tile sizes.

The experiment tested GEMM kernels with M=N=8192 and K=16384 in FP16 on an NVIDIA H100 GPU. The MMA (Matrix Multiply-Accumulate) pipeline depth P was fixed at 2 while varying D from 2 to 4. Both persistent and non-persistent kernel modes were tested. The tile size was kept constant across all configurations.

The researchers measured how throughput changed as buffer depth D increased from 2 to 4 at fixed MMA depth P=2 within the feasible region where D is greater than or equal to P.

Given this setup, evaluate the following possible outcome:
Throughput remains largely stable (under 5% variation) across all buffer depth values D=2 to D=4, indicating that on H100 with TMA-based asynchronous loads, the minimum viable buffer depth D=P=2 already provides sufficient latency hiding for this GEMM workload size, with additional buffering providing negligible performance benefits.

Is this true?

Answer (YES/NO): NO